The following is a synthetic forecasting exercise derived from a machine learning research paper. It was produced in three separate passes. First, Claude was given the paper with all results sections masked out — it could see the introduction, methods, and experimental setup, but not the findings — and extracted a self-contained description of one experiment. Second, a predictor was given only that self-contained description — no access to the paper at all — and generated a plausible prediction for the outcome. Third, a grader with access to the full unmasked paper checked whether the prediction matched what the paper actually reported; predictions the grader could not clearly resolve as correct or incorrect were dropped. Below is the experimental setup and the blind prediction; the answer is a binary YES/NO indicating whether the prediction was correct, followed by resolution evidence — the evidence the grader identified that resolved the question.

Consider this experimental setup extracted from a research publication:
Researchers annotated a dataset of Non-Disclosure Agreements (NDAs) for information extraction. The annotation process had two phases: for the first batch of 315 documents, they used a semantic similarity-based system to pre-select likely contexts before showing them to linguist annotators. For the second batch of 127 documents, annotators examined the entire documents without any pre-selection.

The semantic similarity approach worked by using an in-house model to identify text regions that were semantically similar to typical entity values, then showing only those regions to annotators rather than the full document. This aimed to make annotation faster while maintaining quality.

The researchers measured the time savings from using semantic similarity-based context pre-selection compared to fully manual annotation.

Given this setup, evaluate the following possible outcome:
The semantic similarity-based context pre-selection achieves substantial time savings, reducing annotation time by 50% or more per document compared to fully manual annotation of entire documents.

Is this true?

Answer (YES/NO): YES